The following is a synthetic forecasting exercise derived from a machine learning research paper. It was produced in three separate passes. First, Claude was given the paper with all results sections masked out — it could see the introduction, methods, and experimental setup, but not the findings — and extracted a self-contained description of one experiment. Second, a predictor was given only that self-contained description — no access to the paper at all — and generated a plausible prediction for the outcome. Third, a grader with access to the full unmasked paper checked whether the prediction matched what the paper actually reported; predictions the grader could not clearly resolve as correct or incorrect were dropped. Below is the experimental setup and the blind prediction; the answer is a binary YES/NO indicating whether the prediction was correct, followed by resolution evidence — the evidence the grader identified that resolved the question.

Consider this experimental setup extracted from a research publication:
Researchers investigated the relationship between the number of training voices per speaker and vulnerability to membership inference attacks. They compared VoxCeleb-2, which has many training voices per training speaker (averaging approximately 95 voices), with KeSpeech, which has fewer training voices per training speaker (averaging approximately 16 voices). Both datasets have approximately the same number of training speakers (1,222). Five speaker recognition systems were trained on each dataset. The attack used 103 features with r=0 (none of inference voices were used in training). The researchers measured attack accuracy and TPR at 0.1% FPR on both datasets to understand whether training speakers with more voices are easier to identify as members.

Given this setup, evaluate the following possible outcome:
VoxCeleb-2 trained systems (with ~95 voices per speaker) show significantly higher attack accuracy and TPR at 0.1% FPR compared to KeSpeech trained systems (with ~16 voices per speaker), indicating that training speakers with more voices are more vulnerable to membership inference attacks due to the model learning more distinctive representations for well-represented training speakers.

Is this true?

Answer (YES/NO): YES